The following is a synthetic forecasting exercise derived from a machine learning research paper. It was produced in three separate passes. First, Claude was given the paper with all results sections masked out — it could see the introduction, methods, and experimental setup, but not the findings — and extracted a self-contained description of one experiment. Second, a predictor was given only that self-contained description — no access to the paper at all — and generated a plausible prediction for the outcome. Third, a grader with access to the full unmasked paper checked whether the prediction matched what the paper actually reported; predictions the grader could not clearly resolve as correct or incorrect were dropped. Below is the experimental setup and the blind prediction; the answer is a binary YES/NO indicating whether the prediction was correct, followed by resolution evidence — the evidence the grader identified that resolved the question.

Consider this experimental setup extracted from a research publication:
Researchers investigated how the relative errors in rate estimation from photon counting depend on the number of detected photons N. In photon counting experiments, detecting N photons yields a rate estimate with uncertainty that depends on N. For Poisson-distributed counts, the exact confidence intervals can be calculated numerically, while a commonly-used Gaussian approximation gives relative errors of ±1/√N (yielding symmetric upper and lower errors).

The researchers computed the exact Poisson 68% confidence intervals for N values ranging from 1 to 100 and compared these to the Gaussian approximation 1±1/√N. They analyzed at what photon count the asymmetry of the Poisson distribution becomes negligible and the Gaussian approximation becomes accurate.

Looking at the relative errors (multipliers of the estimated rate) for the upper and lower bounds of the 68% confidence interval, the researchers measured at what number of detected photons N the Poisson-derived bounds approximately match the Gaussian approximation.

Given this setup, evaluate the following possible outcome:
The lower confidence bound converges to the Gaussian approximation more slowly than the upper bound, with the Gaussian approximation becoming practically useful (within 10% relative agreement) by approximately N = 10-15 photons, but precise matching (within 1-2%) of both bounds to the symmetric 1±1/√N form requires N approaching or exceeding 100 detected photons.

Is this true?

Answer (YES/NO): NO